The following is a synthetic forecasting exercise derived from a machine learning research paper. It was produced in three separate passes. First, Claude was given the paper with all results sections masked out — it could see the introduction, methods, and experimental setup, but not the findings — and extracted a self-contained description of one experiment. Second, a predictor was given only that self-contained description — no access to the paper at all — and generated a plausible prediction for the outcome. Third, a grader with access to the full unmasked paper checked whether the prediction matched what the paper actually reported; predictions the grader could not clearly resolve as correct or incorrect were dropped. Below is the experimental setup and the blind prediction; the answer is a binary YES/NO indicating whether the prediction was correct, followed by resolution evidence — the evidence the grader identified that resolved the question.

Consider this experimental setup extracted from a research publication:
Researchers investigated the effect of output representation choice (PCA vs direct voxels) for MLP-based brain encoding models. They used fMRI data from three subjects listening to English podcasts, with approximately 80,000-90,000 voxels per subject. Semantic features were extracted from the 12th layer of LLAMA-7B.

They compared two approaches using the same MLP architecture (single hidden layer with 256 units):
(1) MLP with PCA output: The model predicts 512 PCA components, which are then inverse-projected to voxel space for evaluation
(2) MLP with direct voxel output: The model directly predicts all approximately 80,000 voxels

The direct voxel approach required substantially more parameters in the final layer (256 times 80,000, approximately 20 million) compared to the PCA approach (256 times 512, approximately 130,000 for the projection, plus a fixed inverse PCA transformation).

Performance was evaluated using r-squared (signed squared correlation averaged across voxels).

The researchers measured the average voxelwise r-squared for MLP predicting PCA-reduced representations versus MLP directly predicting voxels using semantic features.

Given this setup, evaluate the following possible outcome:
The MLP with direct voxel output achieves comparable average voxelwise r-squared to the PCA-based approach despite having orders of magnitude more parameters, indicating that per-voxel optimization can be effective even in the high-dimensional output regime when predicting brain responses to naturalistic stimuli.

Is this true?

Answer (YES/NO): NO